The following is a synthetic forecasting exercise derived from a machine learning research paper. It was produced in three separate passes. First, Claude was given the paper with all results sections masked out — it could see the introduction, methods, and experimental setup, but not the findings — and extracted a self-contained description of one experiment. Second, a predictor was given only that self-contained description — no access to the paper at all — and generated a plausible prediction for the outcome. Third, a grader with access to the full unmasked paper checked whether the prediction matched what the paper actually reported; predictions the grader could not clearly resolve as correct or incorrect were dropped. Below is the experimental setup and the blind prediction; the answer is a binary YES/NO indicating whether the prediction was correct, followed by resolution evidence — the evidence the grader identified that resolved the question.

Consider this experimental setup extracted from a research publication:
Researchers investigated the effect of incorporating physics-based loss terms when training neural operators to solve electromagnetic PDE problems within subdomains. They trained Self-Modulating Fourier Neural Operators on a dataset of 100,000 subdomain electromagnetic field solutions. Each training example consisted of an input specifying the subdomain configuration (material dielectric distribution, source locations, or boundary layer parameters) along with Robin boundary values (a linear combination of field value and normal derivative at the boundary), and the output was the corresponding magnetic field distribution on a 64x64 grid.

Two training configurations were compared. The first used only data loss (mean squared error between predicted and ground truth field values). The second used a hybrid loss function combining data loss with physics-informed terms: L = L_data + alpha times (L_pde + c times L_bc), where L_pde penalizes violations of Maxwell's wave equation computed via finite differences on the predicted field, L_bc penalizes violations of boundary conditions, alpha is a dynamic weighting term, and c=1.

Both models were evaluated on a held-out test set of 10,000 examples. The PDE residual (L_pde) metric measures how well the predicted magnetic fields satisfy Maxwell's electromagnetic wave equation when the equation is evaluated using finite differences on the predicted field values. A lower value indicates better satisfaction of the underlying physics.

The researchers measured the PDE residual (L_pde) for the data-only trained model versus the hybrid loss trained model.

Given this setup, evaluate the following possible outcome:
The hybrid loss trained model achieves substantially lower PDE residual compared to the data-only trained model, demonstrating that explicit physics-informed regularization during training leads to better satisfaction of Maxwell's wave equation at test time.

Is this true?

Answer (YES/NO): YES